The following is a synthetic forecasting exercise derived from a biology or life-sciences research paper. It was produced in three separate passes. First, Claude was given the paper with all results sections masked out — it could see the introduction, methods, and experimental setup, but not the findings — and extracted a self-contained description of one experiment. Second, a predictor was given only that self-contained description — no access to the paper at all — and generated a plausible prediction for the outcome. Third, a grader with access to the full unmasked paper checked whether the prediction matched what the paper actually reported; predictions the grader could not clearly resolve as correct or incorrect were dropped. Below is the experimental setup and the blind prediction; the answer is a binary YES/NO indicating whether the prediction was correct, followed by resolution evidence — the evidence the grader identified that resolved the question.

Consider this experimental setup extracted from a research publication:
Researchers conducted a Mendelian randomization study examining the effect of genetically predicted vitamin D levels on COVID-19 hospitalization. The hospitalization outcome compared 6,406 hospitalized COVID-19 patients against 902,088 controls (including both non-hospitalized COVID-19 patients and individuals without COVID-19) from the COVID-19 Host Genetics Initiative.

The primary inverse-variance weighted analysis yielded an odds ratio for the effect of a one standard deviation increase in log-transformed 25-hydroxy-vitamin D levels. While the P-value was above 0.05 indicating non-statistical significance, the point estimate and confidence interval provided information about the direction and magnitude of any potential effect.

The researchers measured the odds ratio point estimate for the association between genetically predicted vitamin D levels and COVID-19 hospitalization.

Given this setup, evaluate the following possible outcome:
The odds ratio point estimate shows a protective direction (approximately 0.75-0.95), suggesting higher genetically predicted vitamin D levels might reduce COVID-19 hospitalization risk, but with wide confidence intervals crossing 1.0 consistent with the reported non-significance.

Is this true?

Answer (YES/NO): NO